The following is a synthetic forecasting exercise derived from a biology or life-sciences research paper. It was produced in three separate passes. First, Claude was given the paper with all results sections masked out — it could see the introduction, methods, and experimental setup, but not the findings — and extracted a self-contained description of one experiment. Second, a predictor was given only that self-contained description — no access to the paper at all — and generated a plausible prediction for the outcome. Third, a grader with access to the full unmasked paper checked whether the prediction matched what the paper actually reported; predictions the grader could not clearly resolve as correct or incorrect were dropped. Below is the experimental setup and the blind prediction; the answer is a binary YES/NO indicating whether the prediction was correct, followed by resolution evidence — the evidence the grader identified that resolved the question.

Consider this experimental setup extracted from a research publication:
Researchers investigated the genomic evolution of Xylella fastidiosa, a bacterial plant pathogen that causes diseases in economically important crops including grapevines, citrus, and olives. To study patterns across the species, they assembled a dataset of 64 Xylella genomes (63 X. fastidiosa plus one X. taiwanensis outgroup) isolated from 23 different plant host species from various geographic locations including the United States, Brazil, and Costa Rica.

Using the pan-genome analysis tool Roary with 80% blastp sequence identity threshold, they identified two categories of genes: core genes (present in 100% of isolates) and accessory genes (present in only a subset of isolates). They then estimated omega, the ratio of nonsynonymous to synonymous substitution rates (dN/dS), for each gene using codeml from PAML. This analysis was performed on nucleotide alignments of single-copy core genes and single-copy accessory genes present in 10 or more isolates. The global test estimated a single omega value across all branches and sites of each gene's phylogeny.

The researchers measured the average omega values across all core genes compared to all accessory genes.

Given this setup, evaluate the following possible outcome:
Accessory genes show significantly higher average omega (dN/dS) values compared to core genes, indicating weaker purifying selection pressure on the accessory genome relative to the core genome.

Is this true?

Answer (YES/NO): YES